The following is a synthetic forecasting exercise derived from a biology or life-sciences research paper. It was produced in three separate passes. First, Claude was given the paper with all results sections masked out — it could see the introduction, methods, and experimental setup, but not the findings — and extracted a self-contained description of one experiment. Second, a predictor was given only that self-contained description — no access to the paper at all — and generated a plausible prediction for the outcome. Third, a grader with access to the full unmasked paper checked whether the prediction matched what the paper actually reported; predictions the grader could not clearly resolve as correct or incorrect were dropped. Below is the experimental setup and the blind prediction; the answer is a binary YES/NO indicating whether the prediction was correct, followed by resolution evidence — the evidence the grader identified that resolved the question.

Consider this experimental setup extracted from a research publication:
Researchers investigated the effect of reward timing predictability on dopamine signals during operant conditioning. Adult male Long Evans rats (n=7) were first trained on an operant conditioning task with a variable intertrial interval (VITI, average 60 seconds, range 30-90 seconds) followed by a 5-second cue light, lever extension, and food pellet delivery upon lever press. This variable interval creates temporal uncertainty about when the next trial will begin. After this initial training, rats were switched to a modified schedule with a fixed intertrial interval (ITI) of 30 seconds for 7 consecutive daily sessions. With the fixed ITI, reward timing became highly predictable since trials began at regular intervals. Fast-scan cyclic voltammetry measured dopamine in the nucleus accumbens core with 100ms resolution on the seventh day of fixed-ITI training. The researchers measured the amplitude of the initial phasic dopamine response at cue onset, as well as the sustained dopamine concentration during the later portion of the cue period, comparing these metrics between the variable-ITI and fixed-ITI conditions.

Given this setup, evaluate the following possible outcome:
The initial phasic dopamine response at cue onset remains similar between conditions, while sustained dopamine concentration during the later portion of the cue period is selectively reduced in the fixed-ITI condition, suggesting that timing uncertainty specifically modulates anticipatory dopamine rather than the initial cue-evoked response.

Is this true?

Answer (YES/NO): NO